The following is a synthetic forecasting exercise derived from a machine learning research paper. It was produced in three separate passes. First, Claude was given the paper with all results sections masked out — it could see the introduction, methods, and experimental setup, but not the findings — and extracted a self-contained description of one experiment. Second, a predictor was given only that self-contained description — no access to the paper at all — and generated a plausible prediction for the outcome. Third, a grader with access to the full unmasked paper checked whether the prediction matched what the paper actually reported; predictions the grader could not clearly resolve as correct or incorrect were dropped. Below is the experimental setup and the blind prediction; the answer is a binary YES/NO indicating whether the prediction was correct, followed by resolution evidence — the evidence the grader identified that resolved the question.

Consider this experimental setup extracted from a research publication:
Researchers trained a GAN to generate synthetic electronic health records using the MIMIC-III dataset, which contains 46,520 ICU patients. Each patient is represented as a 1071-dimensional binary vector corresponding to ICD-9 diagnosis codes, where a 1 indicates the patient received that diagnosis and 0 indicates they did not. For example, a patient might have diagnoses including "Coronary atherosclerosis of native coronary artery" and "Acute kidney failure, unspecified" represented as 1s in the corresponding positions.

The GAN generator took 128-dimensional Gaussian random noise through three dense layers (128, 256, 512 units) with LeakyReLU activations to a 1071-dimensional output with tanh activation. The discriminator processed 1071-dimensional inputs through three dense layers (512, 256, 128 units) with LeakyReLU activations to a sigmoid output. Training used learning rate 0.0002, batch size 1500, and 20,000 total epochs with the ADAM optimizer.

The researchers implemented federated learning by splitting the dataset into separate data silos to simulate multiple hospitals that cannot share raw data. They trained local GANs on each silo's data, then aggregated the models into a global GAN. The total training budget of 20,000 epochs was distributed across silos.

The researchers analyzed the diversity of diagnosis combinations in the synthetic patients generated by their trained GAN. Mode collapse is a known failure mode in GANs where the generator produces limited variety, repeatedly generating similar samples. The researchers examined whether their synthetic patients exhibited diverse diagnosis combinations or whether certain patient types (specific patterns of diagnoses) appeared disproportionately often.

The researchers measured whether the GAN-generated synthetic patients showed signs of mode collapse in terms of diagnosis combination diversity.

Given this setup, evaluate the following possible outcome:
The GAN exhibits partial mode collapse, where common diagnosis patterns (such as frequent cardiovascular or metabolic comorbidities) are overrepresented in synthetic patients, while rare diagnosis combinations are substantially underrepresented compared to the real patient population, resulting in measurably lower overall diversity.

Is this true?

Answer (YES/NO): NO